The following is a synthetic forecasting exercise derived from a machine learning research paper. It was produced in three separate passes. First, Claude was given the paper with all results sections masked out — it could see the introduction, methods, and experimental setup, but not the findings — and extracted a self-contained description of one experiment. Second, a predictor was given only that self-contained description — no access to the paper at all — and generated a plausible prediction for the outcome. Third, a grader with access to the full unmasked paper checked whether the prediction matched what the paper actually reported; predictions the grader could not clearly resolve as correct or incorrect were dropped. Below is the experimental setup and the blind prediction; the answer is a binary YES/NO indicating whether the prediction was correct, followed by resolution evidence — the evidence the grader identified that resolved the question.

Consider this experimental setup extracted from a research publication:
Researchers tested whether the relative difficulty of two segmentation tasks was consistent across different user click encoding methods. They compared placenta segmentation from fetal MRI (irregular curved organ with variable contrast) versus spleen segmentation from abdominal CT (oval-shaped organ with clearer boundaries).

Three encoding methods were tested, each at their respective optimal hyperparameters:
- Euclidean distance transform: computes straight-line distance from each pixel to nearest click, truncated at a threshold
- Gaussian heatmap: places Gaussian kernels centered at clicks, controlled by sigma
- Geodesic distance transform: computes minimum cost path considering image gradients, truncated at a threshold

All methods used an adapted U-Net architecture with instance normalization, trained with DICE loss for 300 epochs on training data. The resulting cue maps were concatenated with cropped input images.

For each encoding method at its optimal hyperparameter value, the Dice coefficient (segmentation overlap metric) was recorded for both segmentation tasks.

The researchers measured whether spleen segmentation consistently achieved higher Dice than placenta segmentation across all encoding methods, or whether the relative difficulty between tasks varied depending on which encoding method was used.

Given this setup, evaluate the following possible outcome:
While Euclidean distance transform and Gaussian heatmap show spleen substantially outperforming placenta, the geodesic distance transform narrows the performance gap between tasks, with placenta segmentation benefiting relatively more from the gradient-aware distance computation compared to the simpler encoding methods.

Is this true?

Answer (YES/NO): NO